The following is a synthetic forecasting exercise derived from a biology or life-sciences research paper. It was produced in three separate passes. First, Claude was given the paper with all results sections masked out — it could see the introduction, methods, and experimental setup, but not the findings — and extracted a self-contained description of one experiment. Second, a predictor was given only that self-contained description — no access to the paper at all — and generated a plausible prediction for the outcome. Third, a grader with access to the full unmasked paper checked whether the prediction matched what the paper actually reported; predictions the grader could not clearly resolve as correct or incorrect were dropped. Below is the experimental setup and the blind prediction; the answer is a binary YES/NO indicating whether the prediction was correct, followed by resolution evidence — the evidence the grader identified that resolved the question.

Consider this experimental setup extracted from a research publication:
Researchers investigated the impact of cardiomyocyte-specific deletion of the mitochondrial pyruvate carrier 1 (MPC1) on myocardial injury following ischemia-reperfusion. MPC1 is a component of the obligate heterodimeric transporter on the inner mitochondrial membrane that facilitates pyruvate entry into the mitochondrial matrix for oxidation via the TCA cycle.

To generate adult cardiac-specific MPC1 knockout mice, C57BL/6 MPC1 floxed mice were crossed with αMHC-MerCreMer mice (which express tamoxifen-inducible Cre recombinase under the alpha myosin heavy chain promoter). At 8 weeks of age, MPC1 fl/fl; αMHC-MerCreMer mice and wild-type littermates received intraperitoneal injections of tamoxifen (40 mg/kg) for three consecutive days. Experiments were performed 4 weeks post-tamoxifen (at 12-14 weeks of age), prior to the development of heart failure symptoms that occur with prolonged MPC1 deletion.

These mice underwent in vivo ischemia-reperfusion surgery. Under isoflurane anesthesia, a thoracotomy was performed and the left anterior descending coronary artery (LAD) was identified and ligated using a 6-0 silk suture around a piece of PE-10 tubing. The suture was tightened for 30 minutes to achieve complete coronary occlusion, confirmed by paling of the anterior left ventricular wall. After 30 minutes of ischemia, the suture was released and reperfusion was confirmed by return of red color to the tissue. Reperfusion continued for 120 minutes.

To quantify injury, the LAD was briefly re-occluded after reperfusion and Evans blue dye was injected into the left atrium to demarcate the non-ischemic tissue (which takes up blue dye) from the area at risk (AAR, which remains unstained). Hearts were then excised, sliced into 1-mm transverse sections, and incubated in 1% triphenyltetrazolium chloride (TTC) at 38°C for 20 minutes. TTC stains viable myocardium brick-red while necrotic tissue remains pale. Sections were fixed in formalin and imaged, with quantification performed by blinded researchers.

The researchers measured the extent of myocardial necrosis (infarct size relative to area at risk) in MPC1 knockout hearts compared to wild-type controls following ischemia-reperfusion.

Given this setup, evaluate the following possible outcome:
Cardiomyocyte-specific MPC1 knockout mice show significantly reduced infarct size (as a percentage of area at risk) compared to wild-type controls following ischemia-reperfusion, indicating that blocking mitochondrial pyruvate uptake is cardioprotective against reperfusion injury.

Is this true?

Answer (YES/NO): NO